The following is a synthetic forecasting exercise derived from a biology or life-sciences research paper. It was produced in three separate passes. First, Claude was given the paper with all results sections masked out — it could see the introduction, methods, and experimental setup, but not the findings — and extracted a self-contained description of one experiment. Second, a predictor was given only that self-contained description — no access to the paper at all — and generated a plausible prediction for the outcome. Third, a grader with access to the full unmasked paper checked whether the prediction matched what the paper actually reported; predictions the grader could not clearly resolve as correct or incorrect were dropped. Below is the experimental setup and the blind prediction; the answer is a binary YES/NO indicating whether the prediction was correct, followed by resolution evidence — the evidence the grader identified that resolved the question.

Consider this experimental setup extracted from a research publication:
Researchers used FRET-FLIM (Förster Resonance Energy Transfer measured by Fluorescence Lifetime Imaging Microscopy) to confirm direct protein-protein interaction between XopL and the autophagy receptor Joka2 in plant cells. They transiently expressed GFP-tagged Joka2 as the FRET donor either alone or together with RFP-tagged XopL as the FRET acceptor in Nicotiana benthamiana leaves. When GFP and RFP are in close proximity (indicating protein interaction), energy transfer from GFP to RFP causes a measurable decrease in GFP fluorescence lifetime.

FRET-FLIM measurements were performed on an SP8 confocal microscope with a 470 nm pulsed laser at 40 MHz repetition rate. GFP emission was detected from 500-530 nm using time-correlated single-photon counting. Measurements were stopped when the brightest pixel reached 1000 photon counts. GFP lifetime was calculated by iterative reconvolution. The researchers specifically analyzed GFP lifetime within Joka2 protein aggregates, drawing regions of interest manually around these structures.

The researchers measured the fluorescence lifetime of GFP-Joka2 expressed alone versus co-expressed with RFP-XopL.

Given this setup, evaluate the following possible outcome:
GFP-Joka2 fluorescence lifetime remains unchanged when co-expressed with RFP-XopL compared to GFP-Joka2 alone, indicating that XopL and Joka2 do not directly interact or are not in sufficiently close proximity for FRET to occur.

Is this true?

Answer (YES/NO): NO